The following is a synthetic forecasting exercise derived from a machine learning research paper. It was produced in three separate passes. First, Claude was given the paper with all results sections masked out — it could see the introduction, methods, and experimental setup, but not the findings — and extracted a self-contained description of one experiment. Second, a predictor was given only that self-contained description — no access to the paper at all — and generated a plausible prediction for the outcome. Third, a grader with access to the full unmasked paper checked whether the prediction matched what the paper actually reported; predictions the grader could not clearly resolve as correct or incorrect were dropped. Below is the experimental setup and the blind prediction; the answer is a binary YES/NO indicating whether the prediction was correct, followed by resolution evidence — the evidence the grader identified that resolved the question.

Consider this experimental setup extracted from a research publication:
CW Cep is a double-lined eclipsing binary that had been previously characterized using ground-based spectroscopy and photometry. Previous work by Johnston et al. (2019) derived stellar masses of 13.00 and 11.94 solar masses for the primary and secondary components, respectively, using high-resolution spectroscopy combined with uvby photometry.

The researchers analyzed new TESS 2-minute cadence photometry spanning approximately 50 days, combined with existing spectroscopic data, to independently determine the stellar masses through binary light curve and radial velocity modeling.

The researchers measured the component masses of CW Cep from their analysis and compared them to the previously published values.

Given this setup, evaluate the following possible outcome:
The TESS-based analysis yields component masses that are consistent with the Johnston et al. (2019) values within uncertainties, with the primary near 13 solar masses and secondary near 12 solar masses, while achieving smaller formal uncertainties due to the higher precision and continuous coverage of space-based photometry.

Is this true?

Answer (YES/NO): NO